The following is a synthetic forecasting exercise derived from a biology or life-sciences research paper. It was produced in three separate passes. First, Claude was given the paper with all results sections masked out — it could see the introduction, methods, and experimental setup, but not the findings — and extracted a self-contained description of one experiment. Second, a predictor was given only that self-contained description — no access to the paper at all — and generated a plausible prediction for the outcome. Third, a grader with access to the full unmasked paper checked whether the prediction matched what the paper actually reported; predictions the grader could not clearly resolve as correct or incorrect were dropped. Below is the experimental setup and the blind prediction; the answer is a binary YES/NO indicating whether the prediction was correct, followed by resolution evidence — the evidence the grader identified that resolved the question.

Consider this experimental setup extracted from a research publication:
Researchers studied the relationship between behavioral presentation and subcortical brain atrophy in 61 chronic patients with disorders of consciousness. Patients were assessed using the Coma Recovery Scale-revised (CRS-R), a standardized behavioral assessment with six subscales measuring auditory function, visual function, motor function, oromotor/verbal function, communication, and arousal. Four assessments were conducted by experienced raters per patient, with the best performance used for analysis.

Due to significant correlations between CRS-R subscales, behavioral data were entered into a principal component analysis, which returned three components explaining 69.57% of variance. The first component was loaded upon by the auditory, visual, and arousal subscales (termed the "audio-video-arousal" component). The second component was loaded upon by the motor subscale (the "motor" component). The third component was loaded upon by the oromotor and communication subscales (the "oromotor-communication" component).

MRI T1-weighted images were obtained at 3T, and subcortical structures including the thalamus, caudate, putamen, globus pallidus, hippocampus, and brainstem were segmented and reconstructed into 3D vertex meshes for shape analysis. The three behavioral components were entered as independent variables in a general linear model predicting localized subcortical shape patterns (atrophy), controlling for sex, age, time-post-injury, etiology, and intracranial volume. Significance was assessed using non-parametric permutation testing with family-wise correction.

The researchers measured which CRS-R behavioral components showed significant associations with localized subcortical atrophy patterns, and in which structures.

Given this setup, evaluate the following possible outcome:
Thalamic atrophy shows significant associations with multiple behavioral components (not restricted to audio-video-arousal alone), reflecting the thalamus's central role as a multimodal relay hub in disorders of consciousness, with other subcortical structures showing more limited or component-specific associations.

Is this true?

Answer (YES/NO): NO